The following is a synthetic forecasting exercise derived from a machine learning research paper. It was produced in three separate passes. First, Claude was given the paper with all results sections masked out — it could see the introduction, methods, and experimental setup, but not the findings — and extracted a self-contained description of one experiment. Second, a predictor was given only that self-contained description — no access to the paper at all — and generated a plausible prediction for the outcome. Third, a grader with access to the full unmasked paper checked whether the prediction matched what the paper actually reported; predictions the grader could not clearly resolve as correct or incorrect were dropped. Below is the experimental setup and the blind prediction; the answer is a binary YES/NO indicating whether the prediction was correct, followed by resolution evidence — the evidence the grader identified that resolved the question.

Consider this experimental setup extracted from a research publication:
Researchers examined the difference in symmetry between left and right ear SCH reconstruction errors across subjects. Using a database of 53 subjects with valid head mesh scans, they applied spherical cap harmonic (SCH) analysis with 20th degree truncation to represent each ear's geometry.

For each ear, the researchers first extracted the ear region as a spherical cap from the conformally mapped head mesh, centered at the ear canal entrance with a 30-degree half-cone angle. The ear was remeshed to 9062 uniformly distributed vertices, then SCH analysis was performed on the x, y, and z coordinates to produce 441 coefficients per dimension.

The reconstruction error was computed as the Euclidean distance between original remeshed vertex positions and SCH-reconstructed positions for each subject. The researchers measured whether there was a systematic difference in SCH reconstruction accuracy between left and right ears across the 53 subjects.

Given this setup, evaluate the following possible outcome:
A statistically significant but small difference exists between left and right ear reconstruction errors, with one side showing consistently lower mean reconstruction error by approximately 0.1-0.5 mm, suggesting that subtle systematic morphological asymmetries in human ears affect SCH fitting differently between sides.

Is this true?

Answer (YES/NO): NO